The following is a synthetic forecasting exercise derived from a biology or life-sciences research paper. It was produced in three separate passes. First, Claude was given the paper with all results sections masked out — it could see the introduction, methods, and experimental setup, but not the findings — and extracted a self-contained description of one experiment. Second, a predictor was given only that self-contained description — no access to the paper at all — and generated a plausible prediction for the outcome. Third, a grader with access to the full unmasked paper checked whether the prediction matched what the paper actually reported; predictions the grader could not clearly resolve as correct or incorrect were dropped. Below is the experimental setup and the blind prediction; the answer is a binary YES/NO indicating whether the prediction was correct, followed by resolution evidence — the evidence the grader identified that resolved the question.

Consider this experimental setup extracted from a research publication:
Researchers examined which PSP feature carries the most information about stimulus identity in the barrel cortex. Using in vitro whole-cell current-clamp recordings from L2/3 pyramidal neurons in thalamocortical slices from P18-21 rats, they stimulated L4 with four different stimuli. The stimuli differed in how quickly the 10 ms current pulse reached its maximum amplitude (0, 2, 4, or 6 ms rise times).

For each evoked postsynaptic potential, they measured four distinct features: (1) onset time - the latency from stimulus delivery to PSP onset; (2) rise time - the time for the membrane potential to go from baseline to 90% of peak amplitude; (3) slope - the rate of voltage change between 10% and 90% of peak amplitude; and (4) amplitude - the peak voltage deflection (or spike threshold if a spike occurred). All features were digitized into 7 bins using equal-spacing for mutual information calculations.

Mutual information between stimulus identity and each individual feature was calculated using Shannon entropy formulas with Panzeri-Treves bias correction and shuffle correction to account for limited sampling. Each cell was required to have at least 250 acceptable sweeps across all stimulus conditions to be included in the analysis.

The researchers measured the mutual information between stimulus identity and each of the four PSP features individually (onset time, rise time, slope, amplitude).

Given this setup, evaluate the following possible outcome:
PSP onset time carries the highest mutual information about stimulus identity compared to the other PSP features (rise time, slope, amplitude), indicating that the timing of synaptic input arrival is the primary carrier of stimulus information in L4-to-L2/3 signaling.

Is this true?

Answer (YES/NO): YES